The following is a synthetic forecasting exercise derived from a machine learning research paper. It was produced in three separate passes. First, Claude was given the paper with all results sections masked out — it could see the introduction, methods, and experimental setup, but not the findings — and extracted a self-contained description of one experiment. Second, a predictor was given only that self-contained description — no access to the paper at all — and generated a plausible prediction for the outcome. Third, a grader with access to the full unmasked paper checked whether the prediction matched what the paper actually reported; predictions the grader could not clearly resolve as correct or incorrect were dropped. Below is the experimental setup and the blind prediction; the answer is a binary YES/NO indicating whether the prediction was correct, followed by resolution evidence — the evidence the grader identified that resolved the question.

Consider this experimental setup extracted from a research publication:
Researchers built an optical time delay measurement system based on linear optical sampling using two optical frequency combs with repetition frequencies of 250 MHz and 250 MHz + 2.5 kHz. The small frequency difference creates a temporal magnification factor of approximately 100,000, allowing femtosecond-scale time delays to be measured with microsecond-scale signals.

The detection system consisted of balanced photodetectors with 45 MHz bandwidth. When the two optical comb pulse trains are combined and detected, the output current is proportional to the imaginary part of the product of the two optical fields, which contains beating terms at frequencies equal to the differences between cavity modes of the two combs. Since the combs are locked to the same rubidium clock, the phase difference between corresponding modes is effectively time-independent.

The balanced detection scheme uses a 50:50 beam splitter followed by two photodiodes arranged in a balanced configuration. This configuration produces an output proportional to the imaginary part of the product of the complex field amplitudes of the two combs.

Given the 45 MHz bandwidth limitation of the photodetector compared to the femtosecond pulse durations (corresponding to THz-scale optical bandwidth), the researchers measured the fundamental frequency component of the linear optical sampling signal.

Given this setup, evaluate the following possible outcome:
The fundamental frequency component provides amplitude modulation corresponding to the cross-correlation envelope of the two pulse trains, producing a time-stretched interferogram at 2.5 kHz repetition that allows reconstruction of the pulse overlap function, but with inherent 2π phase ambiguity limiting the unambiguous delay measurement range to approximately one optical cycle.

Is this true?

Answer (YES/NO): NO